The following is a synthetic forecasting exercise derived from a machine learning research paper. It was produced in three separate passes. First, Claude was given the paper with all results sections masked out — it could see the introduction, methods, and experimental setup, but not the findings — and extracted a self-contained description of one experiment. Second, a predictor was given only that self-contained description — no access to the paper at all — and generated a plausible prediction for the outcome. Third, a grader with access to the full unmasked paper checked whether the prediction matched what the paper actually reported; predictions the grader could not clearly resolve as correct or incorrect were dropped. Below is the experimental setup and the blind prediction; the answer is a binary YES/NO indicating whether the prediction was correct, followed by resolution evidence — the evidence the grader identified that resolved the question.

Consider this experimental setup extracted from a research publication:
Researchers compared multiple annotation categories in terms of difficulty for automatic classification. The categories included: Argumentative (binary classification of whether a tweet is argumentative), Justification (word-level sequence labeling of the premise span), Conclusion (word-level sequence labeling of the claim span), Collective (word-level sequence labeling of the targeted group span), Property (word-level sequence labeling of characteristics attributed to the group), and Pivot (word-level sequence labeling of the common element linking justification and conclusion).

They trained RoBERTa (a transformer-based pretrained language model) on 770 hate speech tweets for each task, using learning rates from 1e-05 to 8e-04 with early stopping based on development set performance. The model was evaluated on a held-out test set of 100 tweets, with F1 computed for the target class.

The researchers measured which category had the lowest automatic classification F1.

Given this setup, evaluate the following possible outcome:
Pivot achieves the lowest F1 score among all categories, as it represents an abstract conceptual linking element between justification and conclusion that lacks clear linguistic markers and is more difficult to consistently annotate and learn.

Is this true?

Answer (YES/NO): YES